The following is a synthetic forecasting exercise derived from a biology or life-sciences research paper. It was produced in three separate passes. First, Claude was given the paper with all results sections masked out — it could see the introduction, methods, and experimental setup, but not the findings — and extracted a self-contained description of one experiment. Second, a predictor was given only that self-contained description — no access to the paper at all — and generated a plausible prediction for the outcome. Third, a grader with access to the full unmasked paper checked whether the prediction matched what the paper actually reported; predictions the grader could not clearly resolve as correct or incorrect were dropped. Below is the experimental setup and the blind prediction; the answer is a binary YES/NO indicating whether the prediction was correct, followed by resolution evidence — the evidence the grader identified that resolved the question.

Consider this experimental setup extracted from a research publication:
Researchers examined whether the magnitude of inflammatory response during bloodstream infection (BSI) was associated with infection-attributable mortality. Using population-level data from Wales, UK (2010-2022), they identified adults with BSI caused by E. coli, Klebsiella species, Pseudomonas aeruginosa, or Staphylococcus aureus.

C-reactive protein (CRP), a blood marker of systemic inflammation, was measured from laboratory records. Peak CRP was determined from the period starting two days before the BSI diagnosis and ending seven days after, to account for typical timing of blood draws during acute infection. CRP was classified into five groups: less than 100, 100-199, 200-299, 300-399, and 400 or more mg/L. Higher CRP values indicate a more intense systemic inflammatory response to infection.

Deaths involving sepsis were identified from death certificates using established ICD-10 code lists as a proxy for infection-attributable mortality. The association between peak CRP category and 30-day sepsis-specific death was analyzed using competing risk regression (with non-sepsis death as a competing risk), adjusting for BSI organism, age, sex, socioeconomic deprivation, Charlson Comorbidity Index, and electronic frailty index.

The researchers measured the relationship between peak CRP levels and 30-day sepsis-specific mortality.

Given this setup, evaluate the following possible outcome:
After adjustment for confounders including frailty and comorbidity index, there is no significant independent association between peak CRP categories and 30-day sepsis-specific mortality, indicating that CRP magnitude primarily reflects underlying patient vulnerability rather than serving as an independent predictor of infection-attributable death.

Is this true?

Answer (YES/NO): NO